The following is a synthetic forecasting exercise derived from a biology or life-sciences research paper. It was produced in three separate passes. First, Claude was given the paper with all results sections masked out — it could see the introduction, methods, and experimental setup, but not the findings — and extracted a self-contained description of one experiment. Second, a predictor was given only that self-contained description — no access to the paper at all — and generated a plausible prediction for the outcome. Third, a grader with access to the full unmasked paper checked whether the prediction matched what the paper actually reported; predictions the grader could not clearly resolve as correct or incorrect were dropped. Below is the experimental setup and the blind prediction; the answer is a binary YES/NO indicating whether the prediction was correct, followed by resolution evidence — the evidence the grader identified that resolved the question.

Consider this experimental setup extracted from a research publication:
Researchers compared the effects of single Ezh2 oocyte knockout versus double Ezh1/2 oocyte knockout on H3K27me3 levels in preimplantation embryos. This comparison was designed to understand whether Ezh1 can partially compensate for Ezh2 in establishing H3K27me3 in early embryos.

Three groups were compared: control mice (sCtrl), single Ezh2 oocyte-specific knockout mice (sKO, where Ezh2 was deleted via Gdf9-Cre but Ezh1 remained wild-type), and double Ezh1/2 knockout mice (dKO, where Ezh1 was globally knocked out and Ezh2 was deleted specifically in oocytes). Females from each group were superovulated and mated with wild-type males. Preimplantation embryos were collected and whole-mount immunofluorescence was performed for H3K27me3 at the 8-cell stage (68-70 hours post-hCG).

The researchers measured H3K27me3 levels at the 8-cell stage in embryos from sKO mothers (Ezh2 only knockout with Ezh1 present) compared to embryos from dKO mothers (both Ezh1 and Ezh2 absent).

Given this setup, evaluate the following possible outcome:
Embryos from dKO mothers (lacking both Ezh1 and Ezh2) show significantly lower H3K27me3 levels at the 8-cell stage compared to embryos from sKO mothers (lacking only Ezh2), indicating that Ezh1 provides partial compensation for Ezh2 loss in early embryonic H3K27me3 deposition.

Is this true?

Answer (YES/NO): NO